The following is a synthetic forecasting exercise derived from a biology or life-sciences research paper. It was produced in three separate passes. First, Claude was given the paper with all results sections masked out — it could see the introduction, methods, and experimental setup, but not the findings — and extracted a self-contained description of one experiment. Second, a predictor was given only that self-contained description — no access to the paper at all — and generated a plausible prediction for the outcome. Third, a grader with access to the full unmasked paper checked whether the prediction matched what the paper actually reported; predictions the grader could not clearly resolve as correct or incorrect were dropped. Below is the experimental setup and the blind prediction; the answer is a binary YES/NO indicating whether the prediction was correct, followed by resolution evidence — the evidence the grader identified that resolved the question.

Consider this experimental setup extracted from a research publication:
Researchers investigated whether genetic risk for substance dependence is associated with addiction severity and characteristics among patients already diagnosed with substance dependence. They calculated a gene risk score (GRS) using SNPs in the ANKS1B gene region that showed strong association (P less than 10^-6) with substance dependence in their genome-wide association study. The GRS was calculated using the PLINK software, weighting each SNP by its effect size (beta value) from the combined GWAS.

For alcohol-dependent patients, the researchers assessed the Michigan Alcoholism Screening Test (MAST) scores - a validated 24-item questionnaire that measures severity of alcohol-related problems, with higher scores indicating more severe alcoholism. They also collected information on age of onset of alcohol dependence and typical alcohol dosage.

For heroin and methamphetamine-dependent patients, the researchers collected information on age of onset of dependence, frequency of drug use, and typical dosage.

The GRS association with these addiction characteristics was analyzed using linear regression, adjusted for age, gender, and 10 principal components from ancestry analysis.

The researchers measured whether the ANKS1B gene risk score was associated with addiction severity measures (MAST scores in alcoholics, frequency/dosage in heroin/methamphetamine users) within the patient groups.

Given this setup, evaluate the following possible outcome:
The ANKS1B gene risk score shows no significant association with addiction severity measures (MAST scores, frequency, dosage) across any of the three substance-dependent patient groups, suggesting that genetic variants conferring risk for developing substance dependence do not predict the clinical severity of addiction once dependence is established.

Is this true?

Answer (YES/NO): YES